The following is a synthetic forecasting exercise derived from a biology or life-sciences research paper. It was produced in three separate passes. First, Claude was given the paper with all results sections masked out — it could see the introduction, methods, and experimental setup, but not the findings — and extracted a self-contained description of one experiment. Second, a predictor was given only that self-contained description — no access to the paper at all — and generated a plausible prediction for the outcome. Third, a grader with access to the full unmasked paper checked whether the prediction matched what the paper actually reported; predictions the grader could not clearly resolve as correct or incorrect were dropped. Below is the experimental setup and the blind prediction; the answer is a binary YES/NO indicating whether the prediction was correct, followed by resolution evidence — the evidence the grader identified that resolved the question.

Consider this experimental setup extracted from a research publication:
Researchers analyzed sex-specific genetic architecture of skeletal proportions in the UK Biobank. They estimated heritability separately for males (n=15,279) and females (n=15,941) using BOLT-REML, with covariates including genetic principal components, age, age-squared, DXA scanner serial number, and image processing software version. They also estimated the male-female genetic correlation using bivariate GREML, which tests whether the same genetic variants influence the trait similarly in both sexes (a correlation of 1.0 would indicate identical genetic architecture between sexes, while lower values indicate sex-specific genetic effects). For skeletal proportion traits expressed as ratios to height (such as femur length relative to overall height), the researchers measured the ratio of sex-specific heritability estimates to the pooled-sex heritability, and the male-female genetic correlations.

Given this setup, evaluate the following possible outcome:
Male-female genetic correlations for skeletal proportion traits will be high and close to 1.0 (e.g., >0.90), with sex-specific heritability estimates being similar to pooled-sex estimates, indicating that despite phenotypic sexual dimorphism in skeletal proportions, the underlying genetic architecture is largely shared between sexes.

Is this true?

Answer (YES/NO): NO